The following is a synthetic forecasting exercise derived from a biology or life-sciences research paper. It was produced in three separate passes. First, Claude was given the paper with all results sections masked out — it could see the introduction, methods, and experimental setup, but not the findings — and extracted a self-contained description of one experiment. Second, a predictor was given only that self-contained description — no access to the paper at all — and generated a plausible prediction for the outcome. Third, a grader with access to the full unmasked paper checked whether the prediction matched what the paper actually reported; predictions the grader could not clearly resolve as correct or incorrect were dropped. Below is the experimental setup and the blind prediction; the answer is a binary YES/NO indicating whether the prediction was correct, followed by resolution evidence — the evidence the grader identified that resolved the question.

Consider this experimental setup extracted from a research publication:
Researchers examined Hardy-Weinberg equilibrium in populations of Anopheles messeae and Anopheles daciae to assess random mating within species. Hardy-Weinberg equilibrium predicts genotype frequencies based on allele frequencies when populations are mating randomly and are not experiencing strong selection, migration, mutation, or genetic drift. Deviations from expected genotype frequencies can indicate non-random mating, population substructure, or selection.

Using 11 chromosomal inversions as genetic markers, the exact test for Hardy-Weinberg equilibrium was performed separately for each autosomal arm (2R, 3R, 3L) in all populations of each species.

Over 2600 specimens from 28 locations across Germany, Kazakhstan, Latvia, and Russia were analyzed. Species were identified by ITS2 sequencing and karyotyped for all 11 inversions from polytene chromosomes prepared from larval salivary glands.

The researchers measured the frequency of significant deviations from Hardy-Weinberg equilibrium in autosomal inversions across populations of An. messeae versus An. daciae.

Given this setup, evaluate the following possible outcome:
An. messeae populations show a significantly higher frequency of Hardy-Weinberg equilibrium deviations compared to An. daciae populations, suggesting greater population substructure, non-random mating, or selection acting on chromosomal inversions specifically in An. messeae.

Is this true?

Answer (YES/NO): NO